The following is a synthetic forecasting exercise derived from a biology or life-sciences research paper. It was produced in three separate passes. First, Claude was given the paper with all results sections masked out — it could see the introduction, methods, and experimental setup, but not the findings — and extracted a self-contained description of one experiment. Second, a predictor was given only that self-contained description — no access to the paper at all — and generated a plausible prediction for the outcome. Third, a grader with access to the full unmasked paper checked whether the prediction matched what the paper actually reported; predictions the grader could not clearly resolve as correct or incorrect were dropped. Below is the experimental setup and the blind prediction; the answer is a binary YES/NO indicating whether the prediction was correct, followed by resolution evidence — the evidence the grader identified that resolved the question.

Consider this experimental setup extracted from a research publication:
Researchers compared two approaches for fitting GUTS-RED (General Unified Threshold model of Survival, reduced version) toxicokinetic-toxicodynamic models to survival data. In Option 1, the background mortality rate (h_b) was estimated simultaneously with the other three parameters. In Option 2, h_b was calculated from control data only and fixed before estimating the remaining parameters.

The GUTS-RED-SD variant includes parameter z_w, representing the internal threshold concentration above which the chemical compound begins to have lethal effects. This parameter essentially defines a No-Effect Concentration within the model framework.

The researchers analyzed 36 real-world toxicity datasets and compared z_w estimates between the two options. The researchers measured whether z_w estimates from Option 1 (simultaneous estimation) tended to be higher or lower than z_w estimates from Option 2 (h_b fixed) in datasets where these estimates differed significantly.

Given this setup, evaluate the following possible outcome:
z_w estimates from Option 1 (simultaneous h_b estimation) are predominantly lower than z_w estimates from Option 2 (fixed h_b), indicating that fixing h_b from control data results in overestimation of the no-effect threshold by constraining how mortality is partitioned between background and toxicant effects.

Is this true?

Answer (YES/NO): NO